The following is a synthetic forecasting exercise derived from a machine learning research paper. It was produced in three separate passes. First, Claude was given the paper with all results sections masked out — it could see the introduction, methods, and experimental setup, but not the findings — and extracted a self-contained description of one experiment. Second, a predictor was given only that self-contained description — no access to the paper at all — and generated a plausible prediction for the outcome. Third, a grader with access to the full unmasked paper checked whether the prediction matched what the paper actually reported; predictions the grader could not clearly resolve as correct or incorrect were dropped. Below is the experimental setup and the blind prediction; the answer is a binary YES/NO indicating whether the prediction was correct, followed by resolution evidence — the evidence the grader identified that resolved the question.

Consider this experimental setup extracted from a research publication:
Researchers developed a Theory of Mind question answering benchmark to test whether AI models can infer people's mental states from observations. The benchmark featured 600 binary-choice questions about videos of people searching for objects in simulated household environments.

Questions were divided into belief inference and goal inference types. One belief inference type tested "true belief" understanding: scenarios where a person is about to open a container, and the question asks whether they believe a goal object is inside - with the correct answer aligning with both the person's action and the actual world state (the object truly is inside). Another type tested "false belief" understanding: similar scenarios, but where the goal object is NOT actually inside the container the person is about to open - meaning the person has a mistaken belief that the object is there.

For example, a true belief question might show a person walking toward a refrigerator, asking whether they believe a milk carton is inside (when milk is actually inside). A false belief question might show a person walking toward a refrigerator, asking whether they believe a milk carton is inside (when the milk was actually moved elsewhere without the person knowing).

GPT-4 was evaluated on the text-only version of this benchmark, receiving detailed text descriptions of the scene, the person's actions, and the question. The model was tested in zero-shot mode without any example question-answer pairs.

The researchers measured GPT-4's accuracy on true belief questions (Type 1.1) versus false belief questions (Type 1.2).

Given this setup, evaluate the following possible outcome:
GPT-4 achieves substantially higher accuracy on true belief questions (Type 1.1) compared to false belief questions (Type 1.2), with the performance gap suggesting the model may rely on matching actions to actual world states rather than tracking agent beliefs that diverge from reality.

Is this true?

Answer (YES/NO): YES